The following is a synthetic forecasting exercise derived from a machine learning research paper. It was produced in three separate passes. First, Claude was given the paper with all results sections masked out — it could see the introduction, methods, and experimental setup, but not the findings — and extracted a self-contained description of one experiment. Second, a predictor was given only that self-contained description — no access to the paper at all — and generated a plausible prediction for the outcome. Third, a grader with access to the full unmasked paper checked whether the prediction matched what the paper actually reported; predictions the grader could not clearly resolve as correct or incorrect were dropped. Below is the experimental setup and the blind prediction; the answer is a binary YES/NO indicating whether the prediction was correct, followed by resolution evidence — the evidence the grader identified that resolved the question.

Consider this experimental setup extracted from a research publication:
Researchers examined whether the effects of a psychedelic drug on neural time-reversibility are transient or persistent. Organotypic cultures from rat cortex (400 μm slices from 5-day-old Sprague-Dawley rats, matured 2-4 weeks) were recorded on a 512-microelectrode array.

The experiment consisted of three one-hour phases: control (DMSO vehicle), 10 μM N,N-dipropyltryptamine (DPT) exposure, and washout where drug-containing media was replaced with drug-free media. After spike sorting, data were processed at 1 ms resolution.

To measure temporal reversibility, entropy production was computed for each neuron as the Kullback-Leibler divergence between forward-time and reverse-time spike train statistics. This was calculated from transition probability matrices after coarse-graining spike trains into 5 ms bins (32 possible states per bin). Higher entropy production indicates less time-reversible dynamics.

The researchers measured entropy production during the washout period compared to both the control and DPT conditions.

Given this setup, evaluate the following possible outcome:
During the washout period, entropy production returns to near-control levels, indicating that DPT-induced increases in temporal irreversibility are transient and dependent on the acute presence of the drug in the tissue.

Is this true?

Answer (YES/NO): YES